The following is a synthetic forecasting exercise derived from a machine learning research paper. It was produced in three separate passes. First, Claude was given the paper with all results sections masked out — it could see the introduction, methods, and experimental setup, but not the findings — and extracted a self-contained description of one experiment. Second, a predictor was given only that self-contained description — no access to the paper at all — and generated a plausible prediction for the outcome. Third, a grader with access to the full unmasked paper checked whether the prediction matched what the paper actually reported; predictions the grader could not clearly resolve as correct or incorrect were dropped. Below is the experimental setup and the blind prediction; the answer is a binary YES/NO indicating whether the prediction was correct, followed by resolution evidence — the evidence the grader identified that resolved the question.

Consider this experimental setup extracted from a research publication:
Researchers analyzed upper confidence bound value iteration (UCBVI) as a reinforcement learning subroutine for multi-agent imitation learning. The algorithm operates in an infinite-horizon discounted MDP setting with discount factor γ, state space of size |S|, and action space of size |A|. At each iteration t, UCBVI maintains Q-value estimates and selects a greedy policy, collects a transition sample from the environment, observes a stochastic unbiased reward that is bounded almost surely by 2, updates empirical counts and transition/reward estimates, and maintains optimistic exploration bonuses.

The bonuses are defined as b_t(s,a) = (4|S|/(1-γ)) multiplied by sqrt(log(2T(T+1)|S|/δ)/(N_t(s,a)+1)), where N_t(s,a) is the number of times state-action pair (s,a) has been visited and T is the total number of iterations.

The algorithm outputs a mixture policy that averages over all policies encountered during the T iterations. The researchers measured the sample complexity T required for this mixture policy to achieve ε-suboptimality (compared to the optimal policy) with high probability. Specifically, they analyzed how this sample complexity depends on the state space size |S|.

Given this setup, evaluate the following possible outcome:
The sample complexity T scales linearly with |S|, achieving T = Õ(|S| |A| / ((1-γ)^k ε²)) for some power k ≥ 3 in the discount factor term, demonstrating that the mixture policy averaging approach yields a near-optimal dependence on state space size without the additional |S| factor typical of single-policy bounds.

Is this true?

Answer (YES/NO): NO